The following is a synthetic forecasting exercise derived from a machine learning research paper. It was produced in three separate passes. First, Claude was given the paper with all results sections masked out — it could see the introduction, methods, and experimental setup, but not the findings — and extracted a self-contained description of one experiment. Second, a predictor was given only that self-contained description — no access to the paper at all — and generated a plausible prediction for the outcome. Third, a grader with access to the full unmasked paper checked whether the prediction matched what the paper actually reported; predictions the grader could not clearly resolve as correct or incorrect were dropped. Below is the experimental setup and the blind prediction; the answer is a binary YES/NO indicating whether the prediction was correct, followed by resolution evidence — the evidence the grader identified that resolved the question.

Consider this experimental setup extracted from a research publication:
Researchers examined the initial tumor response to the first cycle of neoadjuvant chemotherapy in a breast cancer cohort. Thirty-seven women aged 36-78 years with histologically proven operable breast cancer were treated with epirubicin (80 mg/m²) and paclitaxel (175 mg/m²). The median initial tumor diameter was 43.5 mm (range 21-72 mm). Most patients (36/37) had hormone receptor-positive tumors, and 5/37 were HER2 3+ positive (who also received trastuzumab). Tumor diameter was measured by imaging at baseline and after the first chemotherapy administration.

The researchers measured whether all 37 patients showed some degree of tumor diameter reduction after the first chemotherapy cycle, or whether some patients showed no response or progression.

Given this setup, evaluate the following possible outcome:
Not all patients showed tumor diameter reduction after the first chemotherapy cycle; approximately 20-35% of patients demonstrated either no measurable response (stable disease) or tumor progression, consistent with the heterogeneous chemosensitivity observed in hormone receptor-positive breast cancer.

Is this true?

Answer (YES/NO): NO